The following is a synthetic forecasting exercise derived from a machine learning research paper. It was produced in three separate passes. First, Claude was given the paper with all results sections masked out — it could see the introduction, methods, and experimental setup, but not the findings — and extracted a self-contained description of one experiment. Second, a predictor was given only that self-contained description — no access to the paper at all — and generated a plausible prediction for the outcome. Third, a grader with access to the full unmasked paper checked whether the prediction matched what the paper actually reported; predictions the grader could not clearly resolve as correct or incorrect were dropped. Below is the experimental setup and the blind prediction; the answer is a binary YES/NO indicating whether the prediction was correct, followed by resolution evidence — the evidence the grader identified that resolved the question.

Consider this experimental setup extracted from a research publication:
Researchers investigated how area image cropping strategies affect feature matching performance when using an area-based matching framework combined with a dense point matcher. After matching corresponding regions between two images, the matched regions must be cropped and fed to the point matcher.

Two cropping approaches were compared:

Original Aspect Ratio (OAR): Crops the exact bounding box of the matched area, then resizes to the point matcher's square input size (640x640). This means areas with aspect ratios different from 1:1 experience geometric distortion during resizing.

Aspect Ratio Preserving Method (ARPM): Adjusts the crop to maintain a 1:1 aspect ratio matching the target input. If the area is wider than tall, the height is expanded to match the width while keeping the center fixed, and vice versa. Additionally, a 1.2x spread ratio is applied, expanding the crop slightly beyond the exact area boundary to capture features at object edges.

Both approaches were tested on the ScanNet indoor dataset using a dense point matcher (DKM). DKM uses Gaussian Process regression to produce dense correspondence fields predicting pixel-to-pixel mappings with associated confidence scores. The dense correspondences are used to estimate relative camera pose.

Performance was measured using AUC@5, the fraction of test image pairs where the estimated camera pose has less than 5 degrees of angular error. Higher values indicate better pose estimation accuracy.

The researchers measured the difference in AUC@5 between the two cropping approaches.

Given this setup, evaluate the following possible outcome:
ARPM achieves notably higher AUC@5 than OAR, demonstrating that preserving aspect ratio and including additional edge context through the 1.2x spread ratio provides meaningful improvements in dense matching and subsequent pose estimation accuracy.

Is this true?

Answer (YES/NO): YES